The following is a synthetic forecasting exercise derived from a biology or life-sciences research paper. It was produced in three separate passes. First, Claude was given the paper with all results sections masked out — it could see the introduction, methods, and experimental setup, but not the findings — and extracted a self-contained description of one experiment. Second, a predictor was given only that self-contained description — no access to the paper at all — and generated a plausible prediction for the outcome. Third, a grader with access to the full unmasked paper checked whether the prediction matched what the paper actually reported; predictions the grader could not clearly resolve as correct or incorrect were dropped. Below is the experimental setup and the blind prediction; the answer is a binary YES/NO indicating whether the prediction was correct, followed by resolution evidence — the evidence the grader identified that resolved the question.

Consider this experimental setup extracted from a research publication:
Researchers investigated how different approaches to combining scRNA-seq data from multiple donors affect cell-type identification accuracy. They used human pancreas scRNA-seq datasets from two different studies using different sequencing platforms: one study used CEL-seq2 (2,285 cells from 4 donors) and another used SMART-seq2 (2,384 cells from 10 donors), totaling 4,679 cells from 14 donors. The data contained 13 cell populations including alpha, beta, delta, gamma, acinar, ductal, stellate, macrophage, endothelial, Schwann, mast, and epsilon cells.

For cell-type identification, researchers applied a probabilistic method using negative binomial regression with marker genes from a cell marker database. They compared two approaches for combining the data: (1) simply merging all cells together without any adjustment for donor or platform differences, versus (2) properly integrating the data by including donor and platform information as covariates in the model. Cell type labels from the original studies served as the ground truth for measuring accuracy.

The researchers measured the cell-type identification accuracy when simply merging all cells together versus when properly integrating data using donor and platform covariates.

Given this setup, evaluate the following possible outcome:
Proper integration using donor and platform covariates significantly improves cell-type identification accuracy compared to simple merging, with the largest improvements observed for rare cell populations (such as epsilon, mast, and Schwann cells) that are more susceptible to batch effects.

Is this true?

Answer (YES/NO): NO